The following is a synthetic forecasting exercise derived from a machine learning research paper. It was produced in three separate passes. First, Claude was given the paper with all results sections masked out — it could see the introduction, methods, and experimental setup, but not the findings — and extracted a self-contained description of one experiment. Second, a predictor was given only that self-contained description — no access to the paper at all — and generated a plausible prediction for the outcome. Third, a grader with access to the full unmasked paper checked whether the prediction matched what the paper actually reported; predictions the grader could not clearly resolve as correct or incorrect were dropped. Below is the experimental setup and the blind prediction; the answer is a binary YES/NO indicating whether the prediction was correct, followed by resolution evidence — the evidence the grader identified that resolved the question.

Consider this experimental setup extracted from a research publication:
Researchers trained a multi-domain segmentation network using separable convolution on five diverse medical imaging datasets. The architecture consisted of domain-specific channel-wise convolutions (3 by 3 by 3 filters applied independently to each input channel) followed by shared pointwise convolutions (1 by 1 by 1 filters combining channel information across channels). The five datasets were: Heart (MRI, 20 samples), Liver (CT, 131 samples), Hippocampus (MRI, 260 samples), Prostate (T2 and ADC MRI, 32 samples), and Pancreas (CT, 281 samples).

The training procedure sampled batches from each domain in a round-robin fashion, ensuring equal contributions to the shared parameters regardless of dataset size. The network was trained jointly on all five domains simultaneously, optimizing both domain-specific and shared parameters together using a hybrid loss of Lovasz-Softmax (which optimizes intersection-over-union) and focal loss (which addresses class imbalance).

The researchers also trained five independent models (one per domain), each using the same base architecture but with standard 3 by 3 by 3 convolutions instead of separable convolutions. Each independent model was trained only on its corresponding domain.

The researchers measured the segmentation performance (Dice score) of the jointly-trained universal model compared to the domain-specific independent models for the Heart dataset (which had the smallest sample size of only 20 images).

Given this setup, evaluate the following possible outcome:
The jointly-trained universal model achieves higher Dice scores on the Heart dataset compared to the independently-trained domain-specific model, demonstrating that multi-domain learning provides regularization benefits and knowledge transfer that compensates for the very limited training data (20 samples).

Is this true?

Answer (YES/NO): NO